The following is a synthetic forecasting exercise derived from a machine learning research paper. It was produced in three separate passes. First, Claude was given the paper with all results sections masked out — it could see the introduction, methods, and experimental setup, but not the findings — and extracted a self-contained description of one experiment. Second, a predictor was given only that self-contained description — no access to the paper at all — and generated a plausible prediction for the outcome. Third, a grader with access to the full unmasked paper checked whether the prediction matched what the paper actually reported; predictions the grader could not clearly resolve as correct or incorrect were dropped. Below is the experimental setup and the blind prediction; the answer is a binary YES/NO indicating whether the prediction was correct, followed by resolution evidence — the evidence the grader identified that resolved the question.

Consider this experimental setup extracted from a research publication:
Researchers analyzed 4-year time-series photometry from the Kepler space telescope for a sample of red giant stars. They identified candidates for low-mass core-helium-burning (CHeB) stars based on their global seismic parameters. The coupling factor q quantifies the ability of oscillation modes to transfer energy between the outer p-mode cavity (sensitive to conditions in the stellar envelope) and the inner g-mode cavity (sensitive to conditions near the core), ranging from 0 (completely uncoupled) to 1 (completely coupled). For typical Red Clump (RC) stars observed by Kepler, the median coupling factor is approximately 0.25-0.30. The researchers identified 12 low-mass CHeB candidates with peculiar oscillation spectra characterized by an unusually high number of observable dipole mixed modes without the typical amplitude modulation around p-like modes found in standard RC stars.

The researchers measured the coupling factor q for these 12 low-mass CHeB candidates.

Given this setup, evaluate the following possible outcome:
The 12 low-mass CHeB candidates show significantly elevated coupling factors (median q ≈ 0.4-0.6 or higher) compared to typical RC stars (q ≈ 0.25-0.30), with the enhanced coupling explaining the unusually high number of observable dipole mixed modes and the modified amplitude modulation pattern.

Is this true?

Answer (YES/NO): YES